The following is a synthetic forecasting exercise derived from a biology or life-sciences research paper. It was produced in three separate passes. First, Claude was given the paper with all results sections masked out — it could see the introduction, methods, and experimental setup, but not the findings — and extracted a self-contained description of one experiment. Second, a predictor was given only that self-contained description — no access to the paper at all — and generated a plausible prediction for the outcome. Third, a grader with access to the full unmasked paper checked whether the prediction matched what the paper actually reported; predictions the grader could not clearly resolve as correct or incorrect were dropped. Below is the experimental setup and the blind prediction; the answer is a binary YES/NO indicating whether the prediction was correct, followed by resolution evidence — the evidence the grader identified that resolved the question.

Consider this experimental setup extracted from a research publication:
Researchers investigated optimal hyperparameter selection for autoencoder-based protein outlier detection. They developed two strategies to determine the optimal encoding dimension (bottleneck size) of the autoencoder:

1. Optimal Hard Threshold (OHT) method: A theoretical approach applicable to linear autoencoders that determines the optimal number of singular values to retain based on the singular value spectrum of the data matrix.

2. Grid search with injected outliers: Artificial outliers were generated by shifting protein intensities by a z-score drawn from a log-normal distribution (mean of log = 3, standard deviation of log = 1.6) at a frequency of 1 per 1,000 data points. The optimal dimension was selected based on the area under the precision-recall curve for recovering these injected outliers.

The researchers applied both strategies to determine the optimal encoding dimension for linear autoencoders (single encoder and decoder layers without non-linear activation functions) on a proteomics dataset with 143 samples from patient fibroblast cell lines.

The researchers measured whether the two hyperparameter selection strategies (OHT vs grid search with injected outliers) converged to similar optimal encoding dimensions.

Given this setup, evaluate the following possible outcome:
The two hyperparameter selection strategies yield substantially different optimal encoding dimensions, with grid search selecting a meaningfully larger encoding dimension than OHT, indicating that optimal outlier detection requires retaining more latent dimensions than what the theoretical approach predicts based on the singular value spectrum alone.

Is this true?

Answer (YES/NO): NO